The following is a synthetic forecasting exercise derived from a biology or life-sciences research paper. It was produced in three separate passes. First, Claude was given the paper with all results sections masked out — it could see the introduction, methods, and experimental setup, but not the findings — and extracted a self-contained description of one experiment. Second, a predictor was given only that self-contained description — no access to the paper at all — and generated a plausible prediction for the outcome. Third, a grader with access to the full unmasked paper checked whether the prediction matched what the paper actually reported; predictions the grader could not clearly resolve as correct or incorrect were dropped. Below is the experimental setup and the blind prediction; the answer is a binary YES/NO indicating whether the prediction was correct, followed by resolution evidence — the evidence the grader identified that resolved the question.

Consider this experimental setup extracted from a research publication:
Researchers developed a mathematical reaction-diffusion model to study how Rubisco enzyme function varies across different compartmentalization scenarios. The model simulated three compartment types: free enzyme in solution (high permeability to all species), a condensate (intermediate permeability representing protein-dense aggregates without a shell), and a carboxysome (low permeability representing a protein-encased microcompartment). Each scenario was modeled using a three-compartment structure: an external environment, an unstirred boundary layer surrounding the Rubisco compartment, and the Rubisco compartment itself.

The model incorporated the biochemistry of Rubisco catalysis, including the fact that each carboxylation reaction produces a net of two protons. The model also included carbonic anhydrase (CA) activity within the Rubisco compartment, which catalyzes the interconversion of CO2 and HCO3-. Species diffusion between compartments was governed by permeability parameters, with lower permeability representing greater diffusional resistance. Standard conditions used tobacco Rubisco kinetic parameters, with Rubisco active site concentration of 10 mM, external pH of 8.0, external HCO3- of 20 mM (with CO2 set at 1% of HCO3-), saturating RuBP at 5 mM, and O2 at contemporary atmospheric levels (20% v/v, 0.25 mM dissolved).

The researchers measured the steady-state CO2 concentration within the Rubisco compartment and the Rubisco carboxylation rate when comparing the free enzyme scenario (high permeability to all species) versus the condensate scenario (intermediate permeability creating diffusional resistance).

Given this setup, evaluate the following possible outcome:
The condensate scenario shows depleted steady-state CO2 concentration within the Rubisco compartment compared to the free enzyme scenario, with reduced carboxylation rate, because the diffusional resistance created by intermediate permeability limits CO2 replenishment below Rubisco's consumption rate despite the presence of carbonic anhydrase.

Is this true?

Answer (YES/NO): NO